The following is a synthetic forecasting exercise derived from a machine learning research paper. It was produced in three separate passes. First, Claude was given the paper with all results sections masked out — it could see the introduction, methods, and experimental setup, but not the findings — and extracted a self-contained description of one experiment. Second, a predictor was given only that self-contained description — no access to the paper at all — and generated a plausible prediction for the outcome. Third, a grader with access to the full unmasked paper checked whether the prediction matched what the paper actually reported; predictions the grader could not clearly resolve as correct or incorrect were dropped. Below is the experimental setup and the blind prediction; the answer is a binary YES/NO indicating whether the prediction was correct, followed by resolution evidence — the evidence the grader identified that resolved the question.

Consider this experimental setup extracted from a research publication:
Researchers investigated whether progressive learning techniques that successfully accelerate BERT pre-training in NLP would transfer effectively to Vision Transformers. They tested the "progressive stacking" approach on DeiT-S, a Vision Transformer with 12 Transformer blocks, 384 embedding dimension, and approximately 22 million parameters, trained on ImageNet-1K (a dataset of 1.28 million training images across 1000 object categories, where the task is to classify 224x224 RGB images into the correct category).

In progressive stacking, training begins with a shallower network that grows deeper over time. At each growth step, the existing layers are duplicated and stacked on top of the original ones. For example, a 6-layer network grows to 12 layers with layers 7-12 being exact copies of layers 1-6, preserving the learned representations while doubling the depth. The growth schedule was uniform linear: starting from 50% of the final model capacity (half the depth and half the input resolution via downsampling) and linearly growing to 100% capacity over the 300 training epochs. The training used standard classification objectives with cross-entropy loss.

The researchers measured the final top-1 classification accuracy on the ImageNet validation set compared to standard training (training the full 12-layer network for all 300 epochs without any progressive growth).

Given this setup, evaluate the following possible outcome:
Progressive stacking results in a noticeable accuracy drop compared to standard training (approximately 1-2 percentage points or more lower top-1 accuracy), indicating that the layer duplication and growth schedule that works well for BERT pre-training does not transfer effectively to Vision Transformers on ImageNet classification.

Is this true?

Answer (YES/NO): YES